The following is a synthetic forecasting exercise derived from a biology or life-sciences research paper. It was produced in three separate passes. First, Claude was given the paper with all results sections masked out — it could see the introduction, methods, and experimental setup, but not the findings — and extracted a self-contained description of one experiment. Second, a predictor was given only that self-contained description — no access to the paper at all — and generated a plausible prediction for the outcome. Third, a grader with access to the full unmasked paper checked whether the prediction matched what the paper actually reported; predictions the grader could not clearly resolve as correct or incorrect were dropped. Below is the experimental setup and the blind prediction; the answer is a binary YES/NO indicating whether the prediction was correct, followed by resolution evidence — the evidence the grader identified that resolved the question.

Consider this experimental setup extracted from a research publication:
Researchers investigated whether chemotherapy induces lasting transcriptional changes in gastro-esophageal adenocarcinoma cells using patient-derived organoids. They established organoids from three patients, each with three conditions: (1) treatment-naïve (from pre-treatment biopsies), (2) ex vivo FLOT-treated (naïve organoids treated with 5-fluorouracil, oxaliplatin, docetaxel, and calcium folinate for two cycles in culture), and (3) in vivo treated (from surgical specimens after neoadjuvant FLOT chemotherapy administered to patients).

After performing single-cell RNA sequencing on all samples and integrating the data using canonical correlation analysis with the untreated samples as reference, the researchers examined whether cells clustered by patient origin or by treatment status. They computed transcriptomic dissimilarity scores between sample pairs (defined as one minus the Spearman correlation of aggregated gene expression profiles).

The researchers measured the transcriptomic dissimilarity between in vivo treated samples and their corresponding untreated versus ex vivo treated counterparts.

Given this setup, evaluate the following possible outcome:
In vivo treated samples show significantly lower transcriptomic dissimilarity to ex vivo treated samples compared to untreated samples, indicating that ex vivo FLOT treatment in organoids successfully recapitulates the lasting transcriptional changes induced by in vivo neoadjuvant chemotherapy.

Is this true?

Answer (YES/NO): NO